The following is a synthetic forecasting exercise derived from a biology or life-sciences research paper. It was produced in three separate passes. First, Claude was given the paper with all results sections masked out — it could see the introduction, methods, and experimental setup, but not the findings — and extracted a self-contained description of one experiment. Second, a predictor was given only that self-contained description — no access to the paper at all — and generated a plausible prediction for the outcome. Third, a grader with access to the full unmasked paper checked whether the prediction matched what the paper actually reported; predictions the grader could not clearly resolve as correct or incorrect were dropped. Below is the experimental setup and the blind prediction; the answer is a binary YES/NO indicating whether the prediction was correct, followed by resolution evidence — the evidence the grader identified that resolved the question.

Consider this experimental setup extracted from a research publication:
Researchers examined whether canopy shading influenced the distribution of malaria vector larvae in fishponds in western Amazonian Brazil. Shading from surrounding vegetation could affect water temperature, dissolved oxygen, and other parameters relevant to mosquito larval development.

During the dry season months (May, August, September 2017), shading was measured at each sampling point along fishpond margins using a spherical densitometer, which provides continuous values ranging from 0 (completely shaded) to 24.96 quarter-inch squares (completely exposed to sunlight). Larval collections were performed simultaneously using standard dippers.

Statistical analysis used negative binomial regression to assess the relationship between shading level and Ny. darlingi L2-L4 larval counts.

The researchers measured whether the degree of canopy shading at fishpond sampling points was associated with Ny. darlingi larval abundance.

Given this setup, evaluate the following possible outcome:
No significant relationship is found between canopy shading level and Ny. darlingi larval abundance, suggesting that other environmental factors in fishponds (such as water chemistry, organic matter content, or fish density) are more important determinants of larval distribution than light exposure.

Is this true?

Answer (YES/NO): NO